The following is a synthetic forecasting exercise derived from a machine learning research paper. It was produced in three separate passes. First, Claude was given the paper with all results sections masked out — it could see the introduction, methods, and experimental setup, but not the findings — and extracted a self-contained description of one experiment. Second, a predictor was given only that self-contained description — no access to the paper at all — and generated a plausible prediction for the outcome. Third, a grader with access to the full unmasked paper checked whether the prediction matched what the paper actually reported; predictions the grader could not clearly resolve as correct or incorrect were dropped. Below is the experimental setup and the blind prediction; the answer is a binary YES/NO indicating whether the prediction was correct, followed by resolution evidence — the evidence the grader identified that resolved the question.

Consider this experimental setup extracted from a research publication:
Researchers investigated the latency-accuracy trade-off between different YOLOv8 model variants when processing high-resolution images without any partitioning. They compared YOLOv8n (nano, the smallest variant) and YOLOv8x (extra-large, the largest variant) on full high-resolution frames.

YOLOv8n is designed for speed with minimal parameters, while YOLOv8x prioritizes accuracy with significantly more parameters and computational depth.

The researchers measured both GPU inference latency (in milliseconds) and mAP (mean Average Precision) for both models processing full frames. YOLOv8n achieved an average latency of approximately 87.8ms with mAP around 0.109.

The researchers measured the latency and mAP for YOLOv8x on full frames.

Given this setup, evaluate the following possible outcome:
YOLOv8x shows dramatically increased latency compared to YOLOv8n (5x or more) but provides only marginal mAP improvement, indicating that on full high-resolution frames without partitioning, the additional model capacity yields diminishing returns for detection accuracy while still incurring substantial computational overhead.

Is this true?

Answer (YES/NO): NO